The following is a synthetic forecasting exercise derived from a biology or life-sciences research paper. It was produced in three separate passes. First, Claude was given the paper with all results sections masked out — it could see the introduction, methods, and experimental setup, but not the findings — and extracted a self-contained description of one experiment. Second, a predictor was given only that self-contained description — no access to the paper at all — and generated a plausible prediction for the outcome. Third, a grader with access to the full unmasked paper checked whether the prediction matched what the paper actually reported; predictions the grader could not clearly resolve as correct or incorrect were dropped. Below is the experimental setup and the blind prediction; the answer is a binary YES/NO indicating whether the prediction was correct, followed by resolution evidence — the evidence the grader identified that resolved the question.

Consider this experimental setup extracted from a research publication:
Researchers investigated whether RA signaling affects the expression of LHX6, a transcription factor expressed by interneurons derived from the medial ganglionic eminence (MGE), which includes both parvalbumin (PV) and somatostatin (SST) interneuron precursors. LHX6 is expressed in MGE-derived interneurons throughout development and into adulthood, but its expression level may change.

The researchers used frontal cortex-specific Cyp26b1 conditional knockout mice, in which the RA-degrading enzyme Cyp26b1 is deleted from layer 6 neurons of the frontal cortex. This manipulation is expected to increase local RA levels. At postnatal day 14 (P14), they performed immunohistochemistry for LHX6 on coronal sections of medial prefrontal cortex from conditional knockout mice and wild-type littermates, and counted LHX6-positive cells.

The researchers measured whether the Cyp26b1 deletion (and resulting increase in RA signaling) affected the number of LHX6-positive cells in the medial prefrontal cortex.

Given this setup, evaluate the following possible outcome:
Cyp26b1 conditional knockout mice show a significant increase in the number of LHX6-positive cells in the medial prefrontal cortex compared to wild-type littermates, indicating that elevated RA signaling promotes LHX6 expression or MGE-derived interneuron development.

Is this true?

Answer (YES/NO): NO